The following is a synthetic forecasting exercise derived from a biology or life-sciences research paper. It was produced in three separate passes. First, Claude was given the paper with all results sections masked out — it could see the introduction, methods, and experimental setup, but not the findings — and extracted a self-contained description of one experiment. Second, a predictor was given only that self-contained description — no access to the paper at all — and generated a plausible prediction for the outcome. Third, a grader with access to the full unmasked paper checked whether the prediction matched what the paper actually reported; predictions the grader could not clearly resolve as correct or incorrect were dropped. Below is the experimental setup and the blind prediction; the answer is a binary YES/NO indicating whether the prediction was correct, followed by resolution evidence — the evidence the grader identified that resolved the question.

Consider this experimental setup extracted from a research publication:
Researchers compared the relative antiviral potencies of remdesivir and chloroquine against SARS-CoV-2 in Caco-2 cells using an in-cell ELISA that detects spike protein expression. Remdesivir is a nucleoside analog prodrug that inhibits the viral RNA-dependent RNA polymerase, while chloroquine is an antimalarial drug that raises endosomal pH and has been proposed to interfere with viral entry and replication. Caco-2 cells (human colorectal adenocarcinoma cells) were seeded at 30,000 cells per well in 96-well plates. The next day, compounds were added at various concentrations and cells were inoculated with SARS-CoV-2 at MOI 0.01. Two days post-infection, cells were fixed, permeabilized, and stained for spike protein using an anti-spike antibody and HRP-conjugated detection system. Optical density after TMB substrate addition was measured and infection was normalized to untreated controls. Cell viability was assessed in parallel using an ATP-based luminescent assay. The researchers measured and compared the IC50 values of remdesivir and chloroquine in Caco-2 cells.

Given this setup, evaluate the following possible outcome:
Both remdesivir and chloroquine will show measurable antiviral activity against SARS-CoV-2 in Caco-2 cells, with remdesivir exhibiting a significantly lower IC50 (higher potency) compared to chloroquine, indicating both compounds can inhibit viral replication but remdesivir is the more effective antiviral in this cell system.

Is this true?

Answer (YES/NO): YES